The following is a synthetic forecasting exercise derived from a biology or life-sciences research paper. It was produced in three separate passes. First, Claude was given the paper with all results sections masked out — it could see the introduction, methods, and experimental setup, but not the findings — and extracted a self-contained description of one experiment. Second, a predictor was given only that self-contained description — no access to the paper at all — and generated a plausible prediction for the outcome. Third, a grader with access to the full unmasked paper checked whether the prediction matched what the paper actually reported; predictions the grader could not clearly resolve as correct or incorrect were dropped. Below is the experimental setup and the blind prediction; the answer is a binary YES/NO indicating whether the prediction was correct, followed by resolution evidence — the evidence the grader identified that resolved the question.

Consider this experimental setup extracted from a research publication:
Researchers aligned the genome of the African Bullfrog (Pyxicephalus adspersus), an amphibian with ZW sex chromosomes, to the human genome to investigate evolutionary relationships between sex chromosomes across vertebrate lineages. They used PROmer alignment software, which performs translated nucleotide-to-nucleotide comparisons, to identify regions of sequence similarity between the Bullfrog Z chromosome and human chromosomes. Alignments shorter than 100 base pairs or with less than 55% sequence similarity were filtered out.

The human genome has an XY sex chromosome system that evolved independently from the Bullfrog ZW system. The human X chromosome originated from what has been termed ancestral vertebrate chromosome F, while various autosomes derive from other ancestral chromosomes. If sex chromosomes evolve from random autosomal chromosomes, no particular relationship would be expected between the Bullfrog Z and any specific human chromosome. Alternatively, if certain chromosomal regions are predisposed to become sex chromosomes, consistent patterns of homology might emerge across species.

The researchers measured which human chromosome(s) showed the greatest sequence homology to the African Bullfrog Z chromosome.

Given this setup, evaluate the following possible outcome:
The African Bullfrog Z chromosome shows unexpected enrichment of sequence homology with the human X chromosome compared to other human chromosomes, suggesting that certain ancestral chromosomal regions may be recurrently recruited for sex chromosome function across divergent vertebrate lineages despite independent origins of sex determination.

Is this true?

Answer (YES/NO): YES